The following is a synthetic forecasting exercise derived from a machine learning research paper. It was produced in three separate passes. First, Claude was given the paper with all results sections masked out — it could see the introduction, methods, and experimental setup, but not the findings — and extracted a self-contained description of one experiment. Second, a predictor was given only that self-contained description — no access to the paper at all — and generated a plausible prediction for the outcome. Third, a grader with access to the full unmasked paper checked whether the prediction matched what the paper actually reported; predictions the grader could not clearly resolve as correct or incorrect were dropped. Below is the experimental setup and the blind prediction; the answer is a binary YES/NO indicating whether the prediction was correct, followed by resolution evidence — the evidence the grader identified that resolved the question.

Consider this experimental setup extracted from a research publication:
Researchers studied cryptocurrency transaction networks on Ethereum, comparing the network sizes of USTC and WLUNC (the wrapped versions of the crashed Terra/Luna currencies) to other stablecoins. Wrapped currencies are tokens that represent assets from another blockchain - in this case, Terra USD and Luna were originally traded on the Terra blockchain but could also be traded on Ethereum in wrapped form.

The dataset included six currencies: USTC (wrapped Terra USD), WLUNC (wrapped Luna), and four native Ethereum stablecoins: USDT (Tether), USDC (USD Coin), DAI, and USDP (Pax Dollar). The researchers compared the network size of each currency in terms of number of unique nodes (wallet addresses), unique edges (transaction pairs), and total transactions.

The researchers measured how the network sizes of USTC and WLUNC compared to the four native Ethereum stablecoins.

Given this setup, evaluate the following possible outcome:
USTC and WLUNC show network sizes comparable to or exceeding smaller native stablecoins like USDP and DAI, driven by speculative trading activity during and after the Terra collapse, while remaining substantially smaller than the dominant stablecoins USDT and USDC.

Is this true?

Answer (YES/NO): NO